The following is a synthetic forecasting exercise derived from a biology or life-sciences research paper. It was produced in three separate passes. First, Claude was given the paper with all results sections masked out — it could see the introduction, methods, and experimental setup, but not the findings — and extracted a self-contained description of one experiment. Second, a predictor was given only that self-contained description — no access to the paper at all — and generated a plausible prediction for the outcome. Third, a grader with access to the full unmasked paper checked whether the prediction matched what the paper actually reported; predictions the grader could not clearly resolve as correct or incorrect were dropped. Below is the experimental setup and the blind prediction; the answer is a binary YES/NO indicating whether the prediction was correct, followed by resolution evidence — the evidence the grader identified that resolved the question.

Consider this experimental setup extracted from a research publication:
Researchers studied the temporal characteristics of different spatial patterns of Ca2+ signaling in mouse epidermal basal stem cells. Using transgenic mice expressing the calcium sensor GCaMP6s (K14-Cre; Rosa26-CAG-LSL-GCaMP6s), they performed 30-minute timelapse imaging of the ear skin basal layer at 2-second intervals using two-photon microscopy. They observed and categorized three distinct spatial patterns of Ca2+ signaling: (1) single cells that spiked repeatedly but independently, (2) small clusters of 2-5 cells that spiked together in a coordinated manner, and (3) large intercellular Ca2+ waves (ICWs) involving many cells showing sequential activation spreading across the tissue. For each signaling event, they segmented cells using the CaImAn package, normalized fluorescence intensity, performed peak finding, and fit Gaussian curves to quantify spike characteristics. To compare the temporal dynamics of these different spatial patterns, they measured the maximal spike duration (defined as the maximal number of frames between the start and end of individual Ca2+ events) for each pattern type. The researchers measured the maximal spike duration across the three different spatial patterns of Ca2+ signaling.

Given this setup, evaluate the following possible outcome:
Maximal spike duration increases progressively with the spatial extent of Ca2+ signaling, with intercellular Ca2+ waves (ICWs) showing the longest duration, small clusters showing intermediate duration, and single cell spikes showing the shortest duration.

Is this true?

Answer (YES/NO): NO